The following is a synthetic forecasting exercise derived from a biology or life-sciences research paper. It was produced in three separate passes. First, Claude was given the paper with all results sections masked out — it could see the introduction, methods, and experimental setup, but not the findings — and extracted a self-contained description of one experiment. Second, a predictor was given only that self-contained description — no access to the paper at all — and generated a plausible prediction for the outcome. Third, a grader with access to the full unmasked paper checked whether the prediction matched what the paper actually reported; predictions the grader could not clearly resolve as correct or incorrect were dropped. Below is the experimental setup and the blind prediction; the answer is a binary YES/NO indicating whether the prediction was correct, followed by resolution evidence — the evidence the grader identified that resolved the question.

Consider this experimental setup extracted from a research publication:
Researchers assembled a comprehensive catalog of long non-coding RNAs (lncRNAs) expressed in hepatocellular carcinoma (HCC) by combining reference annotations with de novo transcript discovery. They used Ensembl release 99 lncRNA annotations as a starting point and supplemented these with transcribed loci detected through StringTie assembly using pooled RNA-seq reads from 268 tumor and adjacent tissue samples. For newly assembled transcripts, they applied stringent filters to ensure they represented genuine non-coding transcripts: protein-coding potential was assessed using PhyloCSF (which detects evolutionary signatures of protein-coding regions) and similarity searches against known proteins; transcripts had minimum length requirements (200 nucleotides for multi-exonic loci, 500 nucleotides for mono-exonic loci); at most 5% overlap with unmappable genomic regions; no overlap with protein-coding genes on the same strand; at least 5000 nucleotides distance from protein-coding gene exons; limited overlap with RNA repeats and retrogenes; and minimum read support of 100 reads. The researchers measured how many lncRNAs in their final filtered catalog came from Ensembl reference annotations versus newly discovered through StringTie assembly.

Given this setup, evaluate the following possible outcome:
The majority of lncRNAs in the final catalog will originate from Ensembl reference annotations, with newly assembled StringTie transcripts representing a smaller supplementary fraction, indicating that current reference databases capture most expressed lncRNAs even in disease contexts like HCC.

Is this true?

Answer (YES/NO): YES